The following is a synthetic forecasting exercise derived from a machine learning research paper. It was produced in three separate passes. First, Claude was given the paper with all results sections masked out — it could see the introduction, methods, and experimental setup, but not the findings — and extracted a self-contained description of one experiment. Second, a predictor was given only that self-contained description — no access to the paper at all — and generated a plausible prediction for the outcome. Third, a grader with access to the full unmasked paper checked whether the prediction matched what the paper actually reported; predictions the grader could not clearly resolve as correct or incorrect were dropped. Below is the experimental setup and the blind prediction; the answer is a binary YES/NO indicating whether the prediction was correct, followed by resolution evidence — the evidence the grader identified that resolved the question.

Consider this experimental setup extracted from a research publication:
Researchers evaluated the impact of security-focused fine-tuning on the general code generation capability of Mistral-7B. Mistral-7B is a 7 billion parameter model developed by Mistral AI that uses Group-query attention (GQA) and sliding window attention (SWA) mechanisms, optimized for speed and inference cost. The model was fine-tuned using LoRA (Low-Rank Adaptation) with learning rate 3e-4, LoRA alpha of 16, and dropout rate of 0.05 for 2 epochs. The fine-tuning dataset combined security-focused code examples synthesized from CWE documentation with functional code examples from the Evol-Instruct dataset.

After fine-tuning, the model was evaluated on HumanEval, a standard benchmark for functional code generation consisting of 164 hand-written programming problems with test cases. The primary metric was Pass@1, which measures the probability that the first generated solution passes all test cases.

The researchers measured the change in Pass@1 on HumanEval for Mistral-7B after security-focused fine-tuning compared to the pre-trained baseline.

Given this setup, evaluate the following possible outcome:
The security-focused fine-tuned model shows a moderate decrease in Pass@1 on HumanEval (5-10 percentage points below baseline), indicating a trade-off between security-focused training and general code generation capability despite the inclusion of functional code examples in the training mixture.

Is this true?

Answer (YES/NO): NO